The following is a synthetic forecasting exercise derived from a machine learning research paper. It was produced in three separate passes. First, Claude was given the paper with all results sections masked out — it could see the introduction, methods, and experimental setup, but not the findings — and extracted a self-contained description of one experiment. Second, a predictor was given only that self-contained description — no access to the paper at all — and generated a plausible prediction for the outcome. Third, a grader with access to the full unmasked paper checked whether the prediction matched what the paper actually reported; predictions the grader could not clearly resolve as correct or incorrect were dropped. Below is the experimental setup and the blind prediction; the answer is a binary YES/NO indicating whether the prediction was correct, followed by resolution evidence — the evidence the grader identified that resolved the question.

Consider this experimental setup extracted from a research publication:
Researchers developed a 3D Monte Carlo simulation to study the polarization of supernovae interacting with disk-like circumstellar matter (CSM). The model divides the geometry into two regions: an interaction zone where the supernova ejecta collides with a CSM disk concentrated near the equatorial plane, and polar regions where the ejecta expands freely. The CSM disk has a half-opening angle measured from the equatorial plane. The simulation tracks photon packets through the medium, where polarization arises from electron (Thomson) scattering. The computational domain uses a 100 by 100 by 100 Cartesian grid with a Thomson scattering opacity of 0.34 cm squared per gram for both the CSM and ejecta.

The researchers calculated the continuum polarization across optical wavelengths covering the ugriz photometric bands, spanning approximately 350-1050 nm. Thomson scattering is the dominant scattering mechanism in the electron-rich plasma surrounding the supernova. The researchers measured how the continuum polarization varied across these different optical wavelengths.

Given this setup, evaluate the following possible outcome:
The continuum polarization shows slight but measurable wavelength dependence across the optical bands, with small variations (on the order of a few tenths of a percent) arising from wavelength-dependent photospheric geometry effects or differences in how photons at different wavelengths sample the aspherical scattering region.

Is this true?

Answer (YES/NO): NO